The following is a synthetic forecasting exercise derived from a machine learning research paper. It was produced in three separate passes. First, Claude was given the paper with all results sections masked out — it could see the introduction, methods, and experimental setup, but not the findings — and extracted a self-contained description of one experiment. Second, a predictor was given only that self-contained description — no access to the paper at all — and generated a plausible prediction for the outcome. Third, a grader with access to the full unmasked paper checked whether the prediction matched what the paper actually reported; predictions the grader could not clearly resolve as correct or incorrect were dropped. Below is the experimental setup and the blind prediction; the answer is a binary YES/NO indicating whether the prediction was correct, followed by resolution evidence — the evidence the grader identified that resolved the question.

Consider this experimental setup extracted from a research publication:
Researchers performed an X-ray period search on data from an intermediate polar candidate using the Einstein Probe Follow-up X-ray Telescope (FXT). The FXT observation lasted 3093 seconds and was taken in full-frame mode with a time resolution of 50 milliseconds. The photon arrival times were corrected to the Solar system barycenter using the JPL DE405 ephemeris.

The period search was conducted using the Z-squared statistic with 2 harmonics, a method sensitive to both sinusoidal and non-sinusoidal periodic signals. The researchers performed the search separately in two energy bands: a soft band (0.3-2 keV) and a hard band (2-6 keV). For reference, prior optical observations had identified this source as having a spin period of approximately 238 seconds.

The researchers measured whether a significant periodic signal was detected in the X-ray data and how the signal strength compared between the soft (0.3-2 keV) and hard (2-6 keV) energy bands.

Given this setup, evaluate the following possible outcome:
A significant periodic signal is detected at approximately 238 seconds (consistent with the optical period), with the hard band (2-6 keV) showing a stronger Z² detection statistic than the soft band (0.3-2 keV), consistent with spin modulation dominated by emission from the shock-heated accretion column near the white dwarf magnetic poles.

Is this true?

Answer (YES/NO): NO